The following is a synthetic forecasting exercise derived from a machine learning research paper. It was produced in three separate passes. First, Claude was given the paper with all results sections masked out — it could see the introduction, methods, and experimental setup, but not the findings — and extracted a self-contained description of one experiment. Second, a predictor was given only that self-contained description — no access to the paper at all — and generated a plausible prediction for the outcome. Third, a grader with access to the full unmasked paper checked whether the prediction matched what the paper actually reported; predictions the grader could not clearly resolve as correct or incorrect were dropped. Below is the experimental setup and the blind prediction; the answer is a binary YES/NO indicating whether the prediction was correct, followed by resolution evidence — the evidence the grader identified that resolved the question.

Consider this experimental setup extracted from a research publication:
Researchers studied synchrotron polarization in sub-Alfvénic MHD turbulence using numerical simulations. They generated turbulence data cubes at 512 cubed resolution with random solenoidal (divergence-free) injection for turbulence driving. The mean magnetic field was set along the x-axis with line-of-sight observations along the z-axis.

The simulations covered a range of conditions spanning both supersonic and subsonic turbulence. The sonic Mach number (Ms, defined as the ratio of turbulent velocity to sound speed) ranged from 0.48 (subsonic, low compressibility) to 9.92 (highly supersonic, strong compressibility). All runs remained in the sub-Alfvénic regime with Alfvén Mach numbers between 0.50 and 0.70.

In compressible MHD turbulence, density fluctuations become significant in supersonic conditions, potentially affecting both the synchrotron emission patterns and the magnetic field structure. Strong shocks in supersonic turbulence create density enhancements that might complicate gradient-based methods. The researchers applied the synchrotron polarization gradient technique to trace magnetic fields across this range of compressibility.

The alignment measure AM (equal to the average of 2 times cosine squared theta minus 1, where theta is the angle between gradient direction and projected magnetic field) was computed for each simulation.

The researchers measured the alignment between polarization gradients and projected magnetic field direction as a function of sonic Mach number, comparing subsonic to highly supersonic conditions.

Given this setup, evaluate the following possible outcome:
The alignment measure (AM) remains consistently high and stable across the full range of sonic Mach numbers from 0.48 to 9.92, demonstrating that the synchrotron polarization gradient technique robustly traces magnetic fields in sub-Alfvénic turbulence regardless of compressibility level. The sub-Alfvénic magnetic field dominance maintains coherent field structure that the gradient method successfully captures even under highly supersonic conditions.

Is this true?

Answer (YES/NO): YES